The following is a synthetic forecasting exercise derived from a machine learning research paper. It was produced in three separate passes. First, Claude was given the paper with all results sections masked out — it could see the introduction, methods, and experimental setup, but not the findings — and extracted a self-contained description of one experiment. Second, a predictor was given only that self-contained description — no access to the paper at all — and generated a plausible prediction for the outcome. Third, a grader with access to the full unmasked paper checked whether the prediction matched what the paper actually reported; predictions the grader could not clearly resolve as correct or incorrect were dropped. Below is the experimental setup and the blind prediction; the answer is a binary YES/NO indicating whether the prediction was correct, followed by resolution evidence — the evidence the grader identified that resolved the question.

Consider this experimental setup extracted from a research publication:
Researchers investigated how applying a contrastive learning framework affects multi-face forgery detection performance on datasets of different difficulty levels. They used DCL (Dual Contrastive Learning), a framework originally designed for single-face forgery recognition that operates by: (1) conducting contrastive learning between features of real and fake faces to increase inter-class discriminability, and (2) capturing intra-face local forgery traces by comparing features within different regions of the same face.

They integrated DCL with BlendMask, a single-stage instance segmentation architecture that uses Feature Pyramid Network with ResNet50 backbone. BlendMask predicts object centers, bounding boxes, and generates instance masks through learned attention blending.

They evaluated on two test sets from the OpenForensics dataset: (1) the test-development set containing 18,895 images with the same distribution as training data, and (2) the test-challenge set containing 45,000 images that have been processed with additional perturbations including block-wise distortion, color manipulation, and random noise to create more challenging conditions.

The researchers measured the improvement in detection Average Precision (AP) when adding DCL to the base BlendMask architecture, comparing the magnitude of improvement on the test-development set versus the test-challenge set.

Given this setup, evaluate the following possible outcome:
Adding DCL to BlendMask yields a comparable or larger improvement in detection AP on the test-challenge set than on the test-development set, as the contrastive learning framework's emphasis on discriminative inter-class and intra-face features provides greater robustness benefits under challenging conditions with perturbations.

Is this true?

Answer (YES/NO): YES